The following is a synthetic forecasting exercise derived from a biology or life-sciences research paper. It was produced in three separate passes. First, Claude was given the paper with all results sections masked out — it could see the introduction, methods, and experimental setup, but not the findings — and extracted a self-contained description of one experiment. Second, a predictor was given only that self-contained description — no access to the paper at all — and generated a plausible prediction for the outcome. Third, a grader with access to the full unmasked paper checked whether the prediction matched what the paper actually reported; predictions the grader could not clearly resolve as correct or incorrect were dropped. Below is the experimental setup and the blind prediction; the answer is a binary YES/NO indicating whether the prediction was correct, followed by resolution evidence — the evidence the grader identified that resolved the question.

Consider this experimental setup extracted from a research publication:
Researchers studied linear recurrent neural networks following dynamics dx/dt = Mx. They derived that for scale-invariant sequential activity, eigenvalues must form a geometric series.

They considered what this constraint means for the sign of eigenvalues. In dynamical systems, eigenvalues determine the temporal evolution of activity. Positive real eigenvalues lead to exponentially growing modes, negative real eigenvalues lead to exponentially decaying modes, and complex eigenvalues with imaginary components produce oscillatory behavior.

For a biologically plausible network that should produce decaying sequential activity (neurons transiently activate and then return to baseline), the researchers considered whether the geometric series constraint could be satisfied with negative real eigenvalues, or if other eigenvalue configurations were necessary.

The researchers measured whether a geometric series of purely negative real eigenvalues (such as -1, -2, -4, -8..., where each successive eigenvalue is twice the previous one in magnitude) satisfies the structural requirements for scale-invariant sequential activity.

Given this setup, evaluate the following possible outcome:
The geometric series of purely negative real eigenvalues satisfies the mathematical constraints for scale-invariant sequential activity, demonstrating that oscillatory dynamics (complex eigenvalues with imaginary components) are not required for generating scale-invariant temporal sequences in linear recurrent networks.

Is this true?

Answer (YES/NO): YES